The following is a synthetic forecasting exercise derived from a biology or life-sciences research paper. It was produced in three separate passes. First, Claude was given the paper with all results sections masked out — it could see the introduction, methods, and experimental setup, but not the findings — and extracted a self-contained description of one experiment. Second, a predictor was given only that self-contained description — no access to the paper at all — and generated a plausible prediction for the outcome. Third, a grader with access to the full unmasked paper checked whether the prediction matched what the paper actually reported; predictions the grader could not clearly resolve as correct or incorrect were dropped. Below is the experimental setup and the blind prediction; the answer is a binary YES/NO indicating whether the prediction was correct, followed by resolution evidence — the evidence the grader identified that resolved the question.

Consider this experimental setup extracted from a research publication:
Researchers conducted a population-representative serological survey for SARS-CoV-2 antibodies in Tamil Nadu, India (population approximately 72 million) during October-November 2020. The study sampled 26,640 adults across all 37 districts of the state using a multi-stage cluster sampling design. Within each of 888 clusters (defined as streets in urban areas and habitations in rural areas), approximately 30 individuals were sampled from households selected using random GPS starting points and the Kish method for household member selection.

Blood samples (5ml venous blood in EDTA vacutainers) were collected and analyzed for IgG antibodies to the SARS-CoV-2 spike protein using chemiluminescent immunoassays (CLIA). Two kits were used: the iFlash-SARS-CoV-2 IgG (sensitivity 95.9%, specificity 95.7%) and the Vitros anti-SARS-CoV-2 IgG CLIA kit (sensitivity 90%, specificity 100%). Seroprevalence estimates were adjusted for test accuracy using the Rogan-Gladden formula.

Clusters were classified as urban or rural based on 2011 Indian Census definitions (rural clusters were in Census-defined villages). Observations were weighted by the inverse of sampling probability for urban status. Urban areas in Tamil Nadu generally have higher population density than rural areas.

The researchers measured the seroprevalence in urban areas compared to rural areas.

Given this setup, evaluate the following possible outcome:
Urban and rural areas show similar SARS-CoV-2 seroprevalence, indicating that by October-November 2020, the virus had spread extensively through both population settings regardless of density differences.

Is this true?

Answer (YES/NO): NO